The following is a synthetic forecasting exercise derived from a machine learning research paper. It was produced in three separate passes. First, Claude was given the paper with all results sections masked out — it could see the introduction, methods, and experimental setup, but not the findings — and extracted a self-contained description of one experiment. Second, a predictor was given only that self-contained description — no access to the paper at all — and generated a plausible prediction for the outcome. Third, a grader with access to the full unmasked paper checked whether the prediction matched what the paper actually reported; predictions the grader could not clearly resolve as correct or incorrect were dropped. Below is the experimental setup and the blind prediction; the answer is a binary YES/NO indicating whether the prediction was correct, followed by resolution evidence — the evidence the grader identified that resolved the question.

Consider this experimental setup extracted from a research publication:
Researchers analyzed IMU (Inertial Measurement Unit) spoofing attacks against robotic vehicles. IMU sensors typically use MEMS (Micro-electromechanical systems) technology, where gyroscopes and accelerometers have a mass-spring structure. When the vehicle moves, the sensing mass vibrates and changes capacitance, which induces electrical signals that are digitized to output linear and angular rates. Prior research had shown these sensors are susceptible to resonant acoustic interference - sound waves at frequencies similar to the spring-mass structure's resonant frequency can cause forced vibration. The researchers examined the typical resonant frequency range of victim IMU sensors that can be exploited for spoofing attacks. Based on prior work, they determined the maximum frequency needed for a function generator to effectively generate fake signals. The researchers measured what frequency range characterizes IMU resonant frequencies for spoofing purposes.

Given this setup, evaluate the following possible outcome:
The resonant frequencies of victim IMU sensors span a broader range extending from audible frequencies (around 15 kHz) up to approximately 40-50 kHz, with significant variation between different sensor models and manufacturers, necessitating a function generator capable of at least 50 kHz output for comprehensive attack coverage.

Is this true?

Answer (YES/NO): NO